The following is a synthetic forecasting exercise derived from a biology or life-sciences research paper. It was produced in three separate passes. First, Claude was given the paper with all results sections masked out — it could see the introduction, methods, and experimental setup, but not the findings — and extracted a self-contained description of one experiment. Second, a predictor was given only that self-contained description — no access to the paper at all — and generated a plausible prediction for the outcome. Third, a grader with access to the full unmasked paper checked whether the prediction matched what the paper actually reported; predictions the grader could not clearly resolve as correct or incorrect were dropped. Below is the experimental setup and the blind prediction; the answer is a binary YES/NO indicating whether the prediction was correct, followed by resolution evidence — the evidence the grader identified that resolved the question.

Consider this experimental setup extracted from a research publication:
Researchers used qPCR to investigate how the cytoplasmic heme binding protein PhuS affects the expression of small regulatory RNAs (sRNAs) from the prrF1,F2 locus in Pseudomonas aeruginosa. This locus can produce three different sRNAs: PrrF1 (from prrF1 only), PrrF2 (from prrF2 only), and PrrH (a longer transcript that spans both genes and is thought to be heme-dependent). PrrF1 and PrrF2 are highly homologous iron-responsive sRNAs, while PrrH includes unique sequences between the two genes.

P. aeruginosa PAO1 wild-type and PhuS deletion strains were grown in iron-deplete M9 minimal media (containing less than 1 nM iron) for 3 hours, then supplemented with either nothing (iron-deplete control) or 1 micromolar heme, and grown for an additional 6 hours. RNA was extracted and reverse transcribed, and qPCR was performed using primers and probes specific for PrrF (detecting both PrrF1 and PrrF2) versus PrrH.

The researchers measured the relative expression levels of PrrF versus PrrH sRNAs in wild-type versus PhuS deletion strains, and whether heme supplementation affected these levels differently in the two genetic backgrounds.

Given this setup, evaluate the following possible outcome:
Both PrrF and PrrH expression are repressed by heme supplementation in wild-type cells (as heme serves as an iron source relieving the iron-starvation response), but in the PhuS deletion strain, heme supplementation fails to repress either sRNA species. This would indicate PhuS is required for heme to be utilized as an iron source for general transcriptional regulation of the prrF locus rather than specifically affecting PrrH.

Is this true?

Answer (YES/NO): NO